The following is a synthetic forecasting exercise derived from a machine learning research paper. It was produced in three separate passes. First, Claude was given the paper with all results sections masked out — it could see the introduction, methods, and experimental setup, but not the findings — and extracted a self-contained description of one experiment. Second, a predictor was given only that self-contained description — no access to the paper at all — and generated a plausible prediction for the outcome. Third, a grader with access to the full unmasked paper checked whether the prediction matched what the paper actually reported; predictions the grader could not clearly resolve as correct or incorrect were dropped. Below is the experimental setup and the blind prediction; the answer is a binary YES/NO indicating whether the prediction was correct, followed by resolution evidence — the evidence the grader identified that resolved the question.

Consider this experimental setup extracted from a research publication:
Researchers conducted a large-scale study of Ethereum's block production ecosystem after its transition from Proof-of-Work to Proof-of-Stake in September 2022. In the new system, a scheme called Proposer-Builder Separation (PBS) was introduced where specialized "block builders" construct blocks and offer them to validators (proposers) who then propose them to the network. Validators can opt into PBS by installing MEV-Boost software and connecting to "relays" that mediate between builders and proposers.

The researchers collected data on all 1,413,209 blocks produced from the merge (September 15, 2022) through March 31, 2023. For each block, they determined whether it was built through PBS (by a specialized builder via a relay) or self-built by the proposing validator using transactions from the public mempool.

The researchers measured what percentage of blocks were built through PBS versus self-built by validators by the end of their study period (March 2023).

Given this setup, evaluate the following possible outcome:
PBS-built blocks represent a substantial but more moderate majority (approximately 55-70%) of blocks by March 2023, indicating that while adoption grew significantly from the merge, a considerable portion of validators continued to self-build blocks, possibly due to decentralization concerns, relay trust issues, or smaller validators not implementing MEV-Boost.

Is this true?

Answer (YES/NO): NO